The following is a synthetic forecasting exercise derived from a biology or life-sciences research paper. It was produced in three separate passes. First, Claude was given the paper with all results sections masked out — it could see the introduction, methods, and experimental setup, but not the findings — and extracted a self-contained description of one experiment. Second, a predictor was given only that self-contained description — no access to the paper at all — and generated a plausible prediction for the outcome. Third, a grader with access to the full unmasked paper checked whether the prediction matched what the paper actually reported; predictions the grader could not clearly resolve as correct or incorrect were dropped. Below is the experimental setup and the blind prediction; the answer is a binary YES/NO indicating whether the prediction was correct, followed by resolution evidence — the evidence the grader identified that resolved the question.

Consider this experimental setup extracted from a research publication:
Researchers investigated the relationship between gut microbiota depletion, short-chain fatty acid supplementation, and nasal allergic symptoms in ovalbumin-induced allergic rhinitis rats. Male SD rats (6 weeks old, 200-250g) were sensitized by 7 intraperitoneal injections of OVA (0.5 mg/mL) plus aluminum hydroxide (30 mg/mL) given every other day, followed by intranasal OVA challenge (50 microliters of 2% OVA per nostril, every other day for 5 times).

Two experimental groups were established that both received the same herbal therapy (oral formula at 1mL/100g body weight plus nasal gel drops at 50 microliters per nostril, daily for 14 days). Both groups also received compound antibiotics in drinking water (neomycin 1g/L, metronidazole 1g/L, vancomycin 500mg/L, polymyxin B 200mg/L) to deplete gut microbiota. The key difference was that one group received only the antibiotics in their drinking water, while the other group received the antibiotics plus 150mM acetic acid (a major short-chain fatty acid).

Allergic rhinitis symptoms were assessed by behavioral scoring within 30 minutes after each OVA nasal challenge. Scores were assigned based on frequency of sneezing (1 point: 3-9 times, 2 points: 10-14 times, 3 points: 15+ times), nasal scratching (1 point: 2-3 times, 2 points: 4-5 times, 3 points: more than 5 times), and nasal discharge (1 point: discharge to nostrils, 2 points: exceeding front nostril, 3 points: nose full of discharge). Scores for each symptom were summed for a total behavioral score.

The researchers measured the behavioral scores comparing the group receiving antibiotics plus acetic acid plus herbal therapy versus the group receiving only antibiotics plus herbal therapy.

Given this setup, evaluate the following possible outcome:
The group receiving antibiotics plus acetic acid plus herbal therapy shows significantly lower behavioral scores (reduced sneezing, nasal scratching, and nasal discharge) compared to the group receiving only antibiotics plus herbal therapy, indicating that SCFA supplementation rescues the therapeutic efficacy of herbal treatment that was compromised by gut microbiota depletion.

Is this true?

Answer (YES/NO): NO